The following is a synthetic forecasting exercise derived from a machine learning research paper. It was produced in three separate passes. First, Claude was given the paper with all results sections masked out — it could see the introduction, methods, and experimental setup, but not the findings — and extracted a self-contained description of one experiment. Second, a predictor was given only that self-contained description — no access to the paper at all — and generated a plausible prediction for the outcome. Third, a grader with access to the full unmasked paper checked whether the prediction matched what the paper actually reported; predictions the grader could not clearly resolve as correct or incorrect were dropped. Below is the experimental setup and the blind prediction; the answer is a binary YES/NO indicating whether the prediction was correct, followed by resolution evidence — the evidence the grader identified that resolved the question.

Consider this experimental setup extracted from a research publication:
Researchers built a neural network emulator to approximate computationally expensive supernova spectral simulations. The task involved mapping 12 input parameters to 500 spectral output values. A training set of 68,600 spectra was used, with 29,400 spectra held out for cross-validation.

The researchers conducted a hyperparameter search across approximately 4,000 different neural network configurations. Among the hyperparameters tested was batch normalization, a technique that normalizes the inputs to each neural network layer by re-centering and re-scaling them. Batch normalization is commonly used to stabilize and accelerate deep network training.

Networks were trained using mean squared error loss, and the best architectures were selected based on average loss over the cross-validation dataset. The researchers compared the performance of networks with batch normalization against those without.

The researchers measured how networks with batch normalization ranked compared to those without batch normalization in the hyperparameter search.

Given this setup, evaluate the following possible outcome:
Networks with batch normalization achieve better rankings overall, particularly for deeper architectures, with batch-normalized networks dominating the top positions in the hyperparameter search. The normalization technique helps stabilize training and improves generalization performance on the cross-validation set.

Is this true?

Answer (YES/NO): NO